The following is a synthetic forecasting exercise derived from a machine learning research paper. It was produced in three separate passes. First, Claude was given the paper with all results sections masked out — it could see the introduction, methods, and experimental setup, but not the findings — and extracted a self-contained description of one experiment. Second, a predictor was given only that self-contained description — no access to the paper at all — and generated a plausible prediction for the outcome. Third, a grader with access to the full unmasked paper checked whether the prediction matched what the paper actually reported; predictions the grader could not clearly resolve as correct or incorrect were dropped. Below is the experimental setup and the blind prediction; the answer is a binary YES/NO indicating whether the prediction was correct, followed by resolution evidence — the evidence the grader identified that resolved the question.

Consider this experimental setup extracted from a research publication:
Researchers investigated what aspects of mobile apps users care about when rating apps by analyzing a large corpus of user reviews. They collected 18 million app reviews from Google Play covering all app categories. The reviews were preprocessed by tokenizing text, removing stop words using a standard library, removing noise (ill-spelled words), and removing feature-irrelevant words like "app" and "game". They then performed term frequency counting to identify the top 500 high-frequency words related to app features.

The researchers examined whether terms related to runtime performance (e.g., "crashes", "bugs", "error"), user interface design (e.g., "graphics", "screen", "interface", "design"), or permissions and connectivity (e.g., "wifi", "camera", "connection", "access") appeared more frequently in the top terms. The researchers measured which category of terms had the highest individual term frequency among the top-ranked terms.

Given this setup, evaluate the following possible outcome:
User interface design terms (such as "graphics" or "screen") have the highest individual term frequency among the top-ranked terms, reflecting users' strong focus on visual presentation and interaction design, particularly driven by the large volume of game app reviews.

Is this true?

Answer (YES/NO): NO